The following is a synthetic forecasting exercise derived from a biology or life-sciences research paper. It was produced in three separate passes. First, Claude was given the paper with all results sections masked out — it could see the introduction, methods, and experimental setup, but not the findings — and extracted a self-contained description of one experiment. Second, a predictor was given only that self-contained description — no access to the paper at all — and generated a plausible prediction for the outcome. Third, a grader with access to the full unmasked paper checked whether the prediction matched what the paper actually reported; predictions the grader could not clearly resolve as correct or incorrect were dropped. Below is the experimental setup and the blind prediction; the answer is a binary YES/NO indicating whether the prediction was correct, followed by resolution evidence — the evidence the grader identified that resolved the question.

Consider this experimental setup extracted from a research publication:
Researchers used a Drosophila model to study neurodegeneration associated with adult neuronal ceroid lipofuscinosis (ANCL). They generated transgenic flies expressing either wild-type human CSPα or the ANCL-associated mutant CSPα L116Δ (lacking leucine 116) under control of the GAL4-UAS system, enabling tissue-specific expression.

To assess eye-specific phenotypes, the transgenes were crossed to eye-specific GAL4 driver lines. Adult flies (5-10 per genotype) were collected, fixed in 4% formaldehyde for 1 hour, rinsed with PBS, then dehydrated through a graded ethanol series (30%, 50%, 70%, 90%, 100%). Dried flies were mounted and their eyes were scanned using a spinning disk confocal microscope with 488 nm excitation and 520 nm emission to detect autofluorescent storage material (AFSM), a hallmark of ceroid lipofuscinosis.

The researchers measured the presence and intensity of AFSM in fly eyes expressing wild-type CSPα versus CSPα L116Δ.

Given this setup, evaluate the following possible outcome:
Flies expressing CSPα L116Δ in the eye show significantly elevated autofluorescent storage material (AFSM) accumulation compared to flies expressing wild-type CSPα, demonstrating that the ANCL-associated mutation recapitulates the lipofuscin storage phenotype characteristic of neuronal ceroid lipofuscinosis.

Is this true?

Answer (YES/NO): YES